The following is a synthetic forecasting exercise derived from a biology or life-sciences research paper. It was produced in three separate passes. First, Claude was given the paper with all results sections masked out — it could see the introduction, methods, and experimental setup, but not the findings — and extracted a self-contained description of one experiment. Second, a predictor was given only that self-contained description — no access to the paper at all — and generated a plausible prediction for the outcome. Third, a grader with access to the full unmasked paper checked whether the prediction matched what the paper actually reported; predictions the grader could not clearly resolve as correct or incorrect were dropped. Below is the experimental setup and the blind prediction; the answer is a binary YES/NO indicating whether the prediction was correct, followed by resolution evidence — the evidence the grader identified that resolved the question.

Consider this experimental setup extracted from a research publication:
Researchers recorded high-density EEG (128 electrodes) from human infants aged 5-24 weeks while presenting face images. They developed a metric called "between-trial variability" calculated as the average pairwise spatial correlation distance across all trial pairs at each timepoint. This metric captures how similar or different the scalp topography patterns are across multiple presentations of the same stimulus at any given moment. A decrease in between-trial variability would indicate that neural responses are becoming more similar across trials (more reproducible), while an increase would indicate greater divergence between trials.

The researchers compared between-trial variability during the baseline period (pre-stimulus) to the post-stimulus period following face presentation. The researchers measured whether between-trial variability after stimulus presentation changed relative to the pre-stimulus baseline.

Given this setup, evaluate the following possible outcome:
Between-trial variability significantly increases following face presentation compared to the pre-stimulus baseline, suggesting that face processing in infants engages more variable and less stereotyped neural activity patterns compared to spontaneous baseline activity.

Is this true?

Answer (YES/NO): NO